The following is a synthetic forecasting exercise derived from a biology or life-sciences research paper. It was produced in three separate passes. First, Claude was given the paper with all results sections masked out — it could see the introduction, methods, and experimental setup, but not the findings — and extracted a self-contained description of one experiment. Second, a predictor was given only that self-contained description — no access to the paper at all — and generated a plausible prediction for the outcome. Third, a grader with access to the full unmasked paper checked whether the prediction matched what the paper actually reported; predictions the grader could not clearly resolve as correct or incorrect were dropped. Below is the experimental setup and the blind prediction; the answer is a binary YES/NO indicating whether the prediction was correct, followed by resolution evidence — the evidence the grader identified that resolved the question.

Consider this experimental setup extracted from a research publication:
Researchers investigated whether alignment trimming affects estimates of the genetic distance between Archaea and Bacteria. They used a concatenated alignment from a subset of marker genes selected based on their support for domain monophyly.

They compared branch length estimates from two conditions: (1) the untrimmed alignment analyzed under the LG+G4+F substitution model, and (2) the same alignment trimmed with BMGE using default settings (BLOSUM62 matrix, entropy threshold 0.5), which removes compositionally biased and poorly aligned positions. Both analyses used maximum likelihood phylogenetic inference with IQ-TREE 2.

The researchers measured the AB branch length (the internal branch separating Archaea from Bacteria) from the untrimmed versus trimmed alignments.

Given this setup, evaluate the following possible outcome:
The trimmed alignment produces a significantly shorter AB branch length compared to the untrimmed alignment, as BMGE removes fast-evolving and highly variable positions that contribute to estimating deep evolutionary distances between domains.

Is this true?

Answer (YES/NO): NO